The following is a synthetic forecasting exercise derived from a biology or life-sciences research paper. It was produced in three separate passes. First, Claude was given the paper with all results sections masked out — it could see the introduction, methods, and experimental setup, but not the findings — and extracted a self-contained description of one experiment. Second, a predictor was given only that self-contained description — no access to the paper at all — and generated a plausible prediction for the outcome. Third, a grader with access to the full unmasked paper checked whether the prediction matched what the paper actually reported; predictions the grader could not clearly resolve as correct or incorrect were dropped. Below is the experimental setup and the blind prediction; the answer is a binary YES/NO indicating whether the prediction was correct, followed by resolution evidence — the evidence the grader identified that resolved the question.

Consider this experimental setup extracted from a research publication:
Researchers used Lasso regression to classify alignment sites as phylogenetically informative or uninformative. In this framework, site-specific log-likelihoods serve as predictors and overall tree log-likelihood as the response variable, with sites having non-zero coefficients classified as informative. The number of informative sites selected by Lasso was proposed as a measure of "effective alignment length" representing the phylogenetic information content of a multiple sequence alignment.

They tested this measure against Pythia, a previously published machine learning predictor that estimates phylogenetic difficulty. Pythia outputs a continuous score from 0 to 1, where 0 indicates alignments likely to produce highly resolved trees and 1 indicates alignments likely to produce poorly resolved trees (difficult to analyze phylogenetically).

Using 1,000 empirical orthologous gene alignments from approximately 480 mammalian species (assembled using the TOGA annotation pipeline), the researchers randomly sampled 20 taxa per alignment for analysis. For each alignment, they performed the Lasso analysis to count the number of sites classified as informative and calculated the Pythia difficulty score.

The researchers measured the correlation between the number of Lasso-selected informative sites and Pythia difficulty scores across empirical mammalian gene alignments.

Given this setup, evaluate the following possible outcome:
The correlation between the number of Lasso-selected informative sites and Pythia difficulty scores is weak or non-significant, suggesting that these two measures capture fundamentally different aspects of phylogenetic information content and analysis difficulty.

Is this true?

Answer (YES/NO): NO